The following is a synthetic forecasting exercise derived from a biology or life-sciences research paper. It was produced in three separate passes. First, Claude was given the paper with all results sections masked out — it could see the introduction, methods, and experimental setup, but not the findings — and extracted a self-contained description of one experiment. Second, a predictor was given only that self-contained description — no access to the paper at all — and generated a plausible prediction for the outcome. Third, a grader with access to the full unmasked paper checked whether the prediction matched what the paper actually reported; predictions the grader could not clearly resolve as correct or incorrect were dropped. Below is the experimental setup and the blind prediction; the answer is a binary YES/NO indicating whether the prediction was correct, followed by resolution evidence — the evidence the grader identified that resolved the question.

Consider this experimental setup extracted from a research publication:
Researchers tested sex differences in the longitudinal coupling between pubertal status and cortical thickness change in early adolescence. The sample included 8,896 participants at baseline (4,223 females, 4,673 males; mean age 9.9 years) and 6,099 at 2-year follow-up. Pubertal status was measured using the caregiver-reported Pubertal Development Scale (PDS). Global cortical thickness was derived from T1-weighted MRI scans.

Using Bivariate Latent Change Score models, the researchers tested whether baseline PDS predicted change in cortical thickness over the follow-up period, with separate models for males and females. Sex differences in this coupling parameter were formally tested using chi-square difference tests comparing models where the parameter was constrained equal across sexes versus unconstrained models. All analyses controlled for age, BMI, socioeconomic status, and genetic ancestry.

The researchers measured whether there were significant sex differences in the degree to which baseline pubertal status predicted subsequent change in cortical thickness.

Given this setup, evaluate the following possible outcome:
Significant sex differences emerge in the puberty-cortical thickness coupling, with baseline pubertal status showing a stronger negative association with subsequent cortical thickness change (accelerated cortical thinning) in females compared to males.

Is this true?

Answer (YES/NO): NO